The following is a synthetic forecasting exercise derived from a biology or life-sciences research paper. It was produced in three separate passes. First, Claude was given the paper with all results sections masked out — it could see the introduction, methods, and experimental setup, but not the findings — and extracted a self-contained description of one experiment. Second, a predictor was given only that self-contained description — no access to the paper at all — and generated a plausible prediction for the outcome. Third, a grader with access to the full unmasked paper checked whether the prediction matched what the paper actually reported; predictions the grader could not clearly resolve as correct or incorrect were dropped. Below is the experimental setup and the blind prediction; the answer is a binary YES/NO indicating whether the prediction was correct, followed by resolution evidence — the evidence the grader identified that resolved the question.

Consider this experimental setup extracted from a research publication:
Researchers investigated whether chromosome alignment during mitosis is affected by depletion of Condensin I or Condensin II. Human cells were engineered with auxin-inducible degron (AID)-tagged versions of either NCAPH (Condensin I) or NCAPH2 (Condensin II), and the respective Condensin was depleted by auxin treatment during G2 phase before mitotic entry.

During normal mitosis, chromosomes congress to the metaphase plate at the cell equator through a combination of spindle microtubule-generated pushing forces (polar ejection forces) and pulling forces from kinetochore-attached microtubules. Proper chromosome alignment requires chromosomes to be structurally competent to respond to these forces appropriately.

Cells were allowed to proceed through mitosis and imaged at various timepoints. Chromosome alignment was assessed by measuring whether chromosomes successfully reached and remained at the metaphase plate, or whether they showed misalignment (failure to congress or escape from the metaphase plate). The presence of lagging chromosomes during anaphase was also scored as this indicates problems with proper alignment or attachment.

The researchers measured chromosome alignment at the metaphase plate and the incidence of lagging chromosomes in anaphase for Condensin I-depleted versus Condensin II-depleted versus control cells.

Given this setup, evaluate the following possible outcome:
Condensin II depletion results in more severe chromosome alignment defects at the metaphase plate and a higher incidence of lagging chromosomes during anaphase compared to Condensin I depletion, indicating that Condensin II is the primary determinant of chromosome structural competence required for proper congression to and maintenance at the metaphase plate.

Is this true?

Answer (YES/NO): NO